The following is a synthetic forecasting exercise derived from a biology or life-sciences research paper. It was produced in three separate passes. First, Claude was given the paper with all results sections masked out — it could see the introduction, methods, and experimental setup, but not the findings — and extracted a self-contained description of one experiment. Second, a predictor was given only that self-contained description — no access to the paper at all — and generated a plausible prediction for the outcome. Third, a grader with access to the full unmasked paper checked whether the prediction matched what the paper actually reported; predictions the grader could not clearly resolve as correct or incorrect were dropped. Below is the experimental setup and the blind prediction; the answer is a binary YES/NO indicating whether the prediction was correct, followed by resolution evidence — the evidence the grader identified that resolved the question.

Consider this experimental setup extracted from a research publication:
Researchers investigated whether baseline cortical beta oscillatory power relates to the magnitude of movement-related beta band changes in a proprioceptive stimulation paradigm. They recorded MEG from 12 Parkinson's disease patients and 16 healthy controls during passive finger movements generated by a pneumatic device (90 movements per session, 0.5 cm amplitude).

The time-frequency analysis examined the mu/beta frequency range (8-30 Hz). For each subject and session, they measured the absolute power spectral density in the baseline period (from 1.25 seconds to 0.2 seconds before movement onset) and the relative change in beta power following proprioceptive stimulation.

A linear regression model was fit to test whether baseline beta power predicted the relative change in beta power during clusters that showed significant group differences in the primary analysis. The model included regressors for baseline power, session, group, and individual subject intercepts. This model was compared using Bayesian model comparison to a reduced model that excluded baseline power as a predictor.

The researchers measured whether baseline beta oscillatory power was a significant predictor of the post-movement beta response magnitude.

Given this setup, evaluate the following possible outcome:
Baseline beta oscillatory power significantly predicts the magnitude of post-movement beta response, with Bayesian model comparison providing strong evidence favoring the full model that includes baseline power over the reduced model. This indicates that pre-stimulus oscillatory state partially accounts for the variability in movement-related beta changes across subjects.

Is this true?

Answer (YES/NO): NO